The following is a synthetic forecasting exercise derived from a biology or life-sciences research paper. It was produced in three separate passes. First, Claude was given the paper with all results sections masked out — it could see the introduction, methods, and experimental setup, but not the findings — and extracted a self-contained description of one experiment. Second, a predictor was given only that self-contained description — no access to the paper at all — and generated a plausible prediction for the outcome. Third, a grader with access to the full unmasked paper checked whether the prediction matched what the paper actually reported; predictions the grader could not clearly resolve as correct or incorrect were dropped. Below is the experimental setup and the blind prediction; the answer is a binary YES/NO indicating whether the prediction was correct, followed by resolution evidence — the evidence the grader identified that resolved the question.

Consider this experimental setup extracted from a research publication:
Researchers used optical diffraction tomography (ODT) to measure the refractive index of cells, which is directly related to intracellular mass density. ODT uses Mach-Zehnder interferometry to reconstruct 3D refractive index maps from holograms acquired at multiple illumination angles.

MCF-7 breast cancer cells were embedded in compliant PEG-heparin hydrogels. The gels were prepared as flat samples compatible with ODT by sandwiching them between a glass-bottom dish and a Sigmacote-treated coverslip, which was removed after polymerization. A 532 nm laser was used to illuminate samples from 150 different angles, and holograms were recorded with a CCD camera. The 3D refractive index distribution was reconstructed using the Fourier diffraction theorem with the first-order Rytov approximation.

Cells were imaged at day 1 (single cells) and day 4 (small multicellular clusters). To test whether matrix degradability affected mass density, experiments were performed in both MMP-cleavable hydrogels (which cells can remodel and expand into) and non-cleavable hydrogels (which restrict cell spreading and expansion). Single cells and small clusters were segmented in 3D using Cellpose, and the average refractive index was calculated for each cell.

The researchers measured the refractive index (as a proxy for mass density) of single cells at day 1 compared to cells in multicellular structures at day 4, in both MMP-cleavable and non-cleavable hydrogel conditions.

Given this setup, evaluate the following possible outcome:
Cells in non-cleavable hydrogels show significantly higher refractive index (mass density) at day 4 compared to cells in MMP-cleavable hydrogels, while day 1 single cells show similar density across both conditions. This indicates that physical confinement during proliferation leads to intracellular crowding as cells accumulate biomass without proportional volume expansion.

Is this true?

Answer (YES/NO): NO